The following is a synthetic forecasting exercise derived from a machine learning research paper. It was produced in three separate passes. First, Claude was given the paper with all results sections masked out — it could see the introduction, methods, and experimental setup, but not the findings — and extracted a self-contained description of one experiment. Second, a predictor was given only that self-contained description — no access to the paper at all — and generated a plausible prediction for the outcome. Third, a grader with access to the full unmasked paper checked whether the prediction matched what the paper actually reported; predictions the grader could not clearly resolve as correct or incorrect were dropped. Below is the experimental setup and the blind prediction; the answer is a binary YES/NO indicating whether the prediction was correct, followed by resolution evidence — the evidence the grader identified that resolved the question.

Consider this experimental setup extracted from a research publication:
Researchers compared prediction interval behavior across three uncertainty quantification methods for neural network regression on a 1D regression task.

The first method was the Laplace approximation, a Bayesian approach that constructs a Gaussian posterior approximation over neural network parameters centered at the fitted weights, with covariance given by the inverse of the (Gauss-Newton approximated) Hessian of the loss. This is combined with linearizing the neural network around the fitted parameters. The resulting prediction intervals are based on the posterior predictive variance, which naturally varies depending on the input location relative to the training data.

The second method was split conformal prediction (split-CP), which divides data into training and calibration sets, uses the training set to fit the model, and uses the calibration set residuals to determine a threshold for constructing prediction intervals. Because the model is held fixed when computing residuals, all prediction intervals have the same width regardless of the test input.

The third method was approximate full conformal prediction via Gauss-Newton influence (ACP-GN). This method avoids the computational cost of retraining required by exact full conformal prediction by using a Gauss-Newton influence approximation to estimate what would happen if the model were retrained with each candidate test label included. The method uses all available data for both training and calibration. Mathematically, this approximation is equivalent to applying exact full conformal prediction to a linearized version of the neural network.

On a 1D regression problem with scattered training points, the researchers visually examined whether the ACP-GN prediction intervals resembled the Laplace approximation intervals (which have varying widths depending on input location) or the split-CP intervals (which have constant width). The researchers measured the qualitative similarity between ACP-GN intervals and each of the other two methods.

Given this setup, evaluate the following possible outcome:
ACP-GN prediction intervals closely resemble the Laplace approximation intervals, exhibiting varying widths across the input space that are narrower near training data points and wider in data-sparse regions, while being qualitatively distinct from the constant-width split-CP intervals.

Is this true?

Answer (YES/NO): YES